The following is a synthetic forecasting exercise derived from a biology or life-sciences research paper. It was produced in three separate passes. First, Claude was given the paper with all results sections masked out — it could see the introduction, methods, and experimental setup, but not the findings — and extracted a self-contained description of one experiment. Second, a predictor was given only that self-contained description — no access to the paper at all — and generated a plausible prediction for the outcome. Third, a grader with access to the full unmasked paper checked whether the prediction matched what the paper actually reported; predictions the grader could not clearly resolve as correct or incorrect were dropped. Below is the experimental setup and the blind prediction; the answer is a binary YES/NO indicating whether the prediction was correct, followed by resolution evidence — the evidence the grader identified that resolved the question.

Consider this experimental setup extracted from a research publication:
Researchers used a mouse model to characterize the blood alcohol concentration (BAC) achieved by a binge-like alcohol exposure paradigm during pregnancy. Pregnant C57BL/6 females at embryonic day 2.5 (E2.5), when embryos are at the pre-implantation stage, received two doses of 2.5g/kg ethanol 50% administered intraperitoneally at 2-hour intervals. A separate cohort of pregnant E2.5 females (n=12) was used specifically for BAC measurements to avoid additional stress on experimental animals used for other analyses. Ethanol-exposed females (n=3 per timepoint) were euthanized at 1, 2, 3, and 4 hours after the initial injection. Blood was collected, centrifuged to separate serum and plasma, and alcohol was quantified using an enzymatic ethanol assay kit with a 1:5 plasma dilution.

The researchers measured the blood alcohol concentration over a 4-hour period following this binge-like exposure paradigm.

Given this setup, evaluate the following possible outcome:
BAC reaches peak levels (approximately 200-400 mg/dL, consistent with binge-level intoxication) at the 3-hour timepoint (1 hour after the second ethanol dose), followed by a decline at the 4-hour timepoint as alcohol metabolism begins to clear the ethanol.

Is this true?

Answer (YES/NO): YES